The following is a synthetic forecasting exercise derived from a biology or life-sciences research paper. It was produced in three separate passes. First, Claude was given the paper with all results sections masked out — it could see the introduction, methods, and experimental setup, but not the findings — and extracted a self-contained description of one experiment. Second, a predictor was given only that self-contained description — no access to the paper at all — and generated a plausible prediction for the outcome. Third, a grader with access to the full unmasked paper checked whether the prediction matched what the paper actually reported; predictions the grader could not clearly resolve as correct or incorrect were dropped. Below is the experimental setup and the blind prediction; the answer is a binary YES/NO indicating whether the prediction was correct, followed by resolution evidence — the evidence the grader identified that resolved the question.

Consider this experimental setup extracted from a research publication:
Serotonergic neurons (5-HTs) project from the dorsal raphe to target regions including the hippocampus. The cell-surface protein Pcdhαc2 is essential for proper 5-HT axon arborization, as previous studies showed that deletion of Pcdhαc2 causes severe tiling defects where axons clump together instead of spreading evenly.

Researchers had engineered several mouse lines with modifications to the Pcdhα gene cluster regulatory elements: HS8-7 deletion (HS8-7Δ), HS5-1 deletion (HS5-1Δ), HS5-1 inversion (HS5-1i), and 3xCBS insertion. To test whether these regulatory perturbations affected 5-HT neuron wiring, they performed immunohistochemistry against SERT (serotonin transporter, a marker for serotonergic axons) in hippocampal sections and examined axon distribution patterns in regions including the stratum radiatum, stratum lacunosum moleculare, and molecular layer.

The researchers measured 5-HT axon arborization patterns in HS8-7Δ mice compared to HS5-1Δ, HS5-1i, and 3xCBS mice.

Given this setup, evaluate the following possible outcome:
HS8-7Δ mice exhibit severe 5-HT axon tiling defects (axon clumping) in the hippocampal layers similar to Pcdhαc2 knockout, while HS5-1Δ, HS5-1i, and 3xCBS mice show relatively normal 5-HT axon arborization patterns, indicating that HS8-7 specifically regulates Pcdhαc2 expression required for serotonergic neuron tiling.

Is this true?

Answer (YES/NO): YES